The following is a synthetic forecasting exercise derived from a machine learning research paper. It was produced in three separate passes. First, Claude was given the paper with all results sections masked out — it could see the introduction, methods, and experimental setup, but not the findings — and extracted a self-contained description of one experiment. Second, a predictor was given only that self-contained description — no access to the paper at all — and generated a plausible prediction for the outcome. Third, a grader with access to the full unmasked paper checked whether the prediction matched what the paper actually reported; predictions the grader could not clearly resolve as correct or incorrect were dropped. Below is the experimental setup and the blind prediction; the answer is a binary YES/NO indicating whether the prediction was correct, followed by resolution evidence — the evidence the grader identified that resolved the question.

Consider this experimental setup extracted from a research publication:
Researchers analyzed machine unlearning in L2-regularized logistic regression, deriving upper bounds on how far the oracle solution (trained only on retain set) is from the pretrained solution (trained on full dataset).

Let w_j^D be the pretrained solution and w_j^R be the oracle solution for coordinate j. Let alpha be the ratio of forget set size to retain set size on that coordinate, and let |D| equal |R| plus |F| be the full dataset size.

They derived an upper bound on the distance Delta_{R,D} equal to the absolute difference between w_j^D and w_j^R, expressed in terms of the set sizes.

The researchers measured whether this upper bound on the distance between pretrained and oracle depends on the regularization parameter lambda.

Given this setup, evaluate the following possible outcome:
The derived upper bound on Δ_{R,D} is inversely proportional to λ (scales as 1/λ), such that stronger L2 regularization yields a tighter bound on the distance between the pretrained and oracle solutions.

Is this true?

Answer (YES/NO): NO